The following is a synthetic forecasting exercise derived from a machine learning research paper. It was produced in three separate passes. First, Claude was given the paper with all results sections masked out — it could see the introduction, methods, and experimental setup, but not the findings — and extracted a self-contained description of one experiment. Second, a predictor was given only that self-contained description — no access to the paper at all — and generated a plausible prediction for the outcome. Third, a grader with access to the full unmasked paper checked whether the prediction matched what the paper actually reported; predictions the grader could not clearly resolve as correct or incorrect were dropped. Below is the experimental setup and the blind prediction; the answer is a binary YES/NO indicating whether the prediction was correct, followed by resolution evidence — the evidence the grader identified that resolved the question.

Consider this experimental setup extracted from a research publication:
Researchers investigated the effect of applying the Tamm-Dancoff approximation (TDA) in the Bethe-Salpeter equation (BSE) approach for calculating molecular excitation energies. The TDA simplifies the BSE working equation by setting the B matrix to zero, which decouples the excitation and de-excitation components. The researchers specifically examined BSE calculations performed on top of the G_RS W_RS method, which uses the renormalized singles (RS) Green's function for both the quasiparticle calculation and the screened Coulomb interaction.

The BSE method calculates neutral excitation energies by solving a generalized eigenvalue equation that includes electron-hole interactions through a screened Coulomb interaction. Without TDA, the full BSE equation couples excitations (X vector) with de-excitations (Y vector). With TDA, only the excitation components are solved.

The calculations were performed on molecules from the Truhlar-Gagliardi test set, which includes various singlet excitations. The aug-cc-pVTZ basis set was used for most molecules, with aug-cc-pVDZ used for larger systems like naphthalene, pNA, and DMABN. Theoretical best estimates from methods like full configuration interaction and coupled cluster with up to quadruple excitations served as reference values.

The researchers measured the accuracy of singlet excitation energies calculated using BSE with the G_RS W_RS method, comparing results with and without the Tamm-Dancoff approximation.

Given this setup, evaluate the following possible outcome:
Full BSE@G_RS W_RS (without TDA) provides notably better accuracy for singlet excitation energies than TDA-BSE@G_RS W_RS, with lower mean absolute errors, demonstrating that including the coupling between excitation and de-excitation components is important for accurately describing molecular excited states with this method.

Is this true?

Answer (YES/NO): YES